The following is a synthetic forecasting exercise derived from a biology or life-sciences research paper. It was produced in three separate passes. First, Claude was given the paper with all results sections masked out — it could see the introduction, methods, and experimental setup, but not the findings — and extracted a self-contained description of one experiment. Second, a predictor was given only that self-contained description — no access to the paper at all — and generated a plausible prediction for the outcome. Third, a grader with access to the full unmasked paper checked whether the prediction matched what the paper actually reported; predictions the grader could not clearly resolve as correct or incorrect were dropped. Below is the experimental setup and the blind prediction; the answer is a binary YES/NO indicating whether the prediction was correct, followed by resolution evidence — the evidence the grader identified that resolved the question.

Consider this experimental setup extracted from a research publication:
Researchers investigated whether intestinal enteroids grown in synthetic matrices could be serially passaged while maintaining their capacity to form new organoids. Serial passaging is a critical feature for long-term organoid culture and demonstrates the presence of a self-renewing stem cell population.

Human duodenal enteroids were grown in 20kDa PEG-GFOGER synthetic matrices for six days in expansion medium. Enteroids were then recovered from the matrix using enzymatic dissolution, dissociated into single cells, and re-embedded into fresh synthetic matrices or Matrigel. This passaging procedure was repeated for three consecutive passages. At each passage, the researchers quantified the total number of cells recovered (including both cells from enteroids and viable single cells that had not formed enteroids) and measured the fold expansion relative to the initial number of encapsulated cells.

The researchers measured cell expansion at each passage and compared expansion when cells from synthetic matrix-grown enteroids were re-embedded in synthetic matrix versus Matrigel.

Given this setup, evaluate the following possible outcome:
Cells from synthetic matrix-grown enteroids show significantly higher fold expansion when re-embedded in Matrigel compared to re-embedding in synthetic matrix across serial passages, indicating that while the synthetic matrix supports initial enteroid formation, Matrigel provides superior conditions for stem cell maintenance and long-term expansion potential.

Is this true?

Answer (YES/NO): YES